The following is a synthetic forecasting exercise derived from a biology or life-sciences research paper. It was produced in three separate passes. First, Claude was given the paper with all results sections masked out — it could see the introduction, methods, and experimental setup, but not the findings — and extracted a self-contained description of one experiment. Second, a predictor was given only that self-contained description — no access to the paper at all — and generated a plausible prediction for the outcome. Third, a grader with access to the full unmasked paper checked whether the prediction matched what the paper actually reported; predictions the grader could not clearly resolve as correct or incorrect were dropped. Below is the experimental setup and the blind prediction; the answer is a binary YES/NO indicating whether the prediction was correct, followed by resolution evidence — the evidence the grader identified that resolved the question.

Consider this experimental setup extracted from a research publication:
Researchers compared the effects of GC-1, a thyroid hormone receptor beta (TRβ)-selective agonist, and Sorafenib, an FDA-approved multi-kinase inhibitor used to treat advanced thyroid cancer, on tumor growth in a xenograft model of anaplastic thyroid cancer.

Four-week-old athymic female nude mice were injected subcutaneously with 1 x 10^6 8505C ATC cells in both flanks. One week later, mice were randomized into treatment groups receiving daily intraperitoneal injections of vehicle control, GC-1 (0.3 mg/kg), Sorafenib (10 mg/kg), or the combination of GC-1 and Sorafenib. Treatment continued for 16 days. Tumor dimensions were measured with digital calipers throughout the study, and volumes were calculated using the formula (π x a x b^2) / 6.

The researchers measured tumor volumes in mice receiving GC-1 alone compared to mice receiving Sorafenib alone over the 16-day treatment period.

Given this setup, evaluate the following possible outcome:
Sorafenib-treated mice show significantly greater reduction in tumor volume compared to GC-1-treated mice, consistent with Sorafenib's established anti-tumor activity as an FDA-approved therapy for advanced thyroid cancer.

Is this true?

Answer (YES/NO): NO